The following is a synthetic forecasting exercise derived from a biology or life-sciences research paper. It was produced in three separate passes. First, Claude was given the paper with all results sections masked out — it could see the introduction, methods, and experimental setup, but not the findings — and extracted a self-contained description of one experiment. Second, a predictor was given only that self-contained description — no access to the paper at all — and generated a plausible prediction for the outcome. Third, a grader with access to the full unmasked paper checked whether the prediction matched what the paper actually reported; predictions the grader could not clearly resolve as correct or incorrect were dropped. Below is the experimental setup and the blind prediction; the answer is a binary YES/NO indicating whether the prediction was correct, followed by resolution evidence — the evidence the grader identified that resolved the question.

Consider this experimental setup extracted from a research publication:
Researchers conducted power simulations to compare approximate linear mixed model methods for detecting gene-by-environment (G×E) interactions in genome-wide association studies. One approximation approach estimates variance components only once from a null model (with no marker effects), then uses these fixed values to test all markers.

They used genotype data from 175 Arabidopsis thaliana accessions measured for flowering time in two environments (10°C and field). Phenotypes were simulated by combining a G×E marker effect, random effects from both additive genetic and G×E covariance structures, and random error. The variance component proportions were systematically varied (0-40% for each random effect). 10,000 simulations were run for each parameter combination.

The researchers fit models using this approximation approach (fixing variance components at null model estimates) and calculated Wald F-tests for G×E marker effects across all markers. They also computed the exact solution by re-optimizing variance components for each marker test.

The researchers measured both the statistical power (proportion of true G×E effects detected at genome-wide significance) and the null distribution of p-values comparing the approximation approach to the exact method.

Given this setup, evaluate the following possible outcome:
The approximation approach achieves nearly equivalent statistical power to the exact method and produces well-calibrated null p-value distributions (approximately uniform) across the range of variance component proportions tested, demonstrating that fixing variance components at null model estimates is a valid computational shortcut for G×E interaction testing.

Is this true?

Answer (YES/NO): NO